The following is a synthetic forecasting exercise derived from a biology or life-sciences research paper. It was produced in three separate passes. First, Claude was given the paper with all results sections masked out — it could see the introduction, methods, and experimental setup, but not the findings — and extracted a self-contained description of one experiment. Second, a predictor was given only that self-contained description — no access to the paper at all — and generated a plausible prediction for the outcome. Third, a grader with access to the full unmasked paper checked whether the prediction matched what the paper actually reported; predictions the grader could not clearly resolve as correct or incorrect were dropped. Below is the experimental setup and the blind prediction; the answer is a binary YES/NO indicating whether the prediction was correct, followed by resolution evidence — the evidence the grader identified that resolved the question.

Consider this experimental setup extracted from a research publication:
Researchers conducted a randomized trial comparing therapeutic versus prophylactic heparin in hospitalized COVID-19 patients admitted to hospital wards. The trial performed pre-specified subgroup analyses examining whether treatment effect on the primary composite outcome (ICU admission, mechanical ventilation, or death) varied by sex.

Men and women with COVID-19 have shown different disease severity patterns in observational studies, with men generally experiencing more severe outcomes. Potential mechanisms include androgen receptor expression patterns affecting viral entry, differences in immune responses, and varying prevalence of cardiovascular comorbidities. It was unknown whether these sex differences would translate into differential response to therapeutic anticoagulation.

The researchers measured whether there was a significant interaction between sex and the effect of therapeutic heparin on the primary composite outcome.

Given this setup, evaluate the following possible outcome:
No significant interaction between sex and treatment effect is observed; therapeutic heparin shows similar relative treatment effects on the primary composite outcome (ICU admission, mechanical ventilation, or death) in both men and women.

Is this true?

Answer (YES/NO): YES